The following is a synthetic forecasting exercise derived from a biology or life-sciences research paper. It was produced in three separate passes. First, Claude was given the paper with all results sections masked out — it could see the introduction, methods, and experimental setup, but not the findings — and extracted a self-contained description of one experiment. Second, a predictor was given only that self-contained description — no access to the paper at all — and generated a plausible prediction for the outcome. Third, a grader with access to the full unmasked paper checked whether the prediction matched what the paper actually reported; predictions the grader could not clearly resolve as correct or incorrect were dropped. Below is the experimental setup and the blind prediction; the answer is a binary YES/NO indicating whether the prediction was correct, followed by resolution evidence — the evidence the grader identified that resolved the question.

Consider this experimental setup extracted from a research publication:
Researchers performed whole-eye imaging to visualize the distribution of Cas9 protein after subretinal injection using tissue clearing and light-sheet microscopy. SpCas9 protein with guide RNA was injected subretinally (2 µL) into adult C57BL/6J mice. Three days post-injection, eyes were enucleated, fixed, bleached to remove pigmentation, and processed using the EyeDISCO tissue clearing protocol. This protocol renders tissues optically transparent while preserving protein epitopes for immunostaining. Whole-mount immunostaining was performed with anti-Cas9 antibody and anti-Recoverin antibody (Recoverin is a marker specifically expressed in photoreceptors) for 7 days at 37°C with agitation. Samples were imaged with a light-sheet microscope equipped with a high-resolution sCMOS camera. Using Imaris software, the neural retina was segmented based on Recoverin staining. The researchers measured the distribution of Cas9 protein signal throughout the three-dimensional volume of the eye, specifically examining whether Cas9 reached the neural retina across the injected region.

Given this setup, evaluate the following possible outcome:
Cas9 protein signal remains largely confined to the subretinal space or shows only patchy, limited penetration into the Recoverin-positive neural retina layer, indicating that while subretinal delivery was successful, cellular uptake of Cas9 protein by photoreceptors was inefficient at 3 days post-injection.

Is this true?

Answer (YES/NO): YES